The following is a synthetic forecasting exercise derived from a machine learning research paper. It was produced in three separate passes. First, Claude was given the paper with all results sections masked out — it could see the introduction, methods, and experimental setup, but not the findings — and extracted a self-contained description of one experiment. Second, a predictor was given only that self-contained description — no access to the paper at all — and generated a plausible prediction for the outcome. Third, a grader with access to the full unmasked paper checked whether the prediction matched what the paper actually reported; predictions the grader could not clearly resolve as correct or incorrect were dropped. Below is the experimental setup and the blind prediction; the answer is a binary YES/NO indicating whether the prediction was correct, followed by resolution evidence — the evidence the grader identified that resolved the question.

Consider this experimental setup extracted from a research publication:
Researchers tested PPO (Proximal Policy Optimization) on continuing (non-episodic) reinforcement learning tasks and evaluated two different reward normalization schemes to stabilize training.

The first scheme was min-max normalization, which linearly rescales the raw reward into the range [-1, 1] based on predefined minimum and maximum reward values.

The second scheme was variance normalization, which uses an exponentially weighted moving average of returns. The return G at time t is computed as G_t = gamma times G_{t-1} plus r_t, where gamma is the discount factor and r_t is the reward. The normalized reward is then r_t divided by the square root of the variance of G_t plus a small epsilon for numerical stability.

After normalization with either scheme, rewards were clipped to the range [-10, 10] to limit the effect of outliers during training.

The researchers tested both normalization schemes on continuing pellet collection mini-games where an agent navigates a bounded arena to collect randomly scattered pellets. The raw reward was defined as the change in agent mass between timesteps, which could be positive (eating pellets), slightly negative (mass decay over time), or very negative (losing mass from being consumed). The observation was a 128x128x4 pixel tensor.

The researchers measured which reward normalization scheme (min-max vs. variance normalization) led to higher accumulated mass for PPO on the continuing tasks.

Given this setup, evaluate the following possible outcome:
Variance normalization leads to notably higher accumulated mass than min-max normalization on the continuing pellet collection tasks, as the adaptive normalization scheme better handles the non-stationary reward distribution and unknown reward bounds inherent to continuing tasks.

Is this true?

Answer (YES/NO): NO